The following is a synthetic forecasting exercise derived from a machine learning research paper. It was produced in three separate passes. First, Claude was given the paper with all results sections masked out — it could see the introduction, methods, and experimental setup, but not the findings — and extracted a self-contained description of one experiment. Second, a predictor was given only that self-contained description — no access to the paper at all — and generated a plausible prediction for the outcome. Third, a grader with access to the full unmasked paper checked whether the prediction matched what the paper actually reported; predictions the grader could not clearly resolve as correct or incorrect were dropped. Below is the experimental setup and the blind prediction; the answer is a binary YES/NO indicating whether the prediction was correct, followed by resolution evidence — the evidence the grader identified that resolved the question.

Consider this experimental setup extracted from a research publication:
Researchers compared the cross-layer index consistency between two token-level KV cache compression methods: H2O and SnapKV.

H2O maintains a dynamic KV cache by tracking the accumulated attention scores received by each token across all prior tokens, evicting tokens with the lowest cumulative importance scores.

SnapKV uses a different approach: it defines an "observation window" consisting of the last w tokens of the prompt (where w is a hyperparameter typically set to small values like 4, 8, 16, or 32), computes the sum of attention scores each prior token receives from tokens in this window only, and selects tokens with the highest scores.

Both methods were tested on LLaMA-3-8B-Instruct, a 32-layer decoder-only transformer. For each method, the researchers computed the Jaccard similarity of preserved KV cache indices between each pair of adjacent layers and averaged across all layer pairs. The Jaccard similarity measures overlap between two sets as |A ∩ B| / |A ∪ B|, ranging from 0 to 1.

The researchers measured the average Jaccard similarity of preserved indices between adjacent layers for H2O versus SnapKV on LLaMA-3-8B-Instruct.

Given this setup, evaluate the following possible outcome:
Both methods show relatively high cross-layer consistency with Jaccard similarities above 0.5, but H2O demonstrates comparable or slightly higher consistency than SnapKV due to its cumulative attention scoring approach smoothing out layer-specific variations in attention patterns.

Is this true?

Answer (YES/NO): NO